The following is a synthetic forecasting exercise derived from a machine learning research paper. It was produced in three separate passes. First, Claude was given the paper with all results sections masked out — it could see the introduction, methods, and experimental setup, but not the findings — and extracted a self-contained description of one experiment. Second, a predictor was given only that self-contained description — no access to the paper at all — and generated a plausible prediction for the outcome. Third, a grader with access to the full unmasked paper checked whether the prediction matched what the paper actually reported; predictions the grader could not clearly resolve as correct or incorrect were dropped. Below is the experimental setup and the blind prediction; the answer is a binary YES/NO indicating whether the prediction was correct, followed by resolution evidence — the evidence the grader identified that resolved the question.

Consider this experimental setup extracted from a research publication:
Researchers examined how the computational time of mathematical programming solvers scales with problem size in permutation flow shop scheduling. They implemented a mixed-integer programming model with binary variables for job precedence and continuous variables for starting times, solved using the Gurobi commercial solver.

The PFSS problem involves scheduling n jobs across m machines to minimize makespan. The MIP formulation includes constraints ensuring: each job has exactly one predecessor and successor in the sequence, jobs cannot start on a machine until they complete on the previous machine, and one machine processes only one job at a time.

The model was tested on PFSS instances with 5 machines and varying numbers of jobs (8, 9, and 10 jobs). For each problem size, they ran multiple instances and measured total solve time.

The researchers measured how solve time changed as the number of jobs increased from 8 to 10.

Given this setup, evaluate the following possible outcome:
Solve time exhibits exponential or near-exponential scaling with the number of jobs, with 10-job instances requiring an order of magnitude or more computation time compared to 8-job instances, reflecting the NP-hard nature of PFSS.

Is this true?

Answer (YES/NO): YES